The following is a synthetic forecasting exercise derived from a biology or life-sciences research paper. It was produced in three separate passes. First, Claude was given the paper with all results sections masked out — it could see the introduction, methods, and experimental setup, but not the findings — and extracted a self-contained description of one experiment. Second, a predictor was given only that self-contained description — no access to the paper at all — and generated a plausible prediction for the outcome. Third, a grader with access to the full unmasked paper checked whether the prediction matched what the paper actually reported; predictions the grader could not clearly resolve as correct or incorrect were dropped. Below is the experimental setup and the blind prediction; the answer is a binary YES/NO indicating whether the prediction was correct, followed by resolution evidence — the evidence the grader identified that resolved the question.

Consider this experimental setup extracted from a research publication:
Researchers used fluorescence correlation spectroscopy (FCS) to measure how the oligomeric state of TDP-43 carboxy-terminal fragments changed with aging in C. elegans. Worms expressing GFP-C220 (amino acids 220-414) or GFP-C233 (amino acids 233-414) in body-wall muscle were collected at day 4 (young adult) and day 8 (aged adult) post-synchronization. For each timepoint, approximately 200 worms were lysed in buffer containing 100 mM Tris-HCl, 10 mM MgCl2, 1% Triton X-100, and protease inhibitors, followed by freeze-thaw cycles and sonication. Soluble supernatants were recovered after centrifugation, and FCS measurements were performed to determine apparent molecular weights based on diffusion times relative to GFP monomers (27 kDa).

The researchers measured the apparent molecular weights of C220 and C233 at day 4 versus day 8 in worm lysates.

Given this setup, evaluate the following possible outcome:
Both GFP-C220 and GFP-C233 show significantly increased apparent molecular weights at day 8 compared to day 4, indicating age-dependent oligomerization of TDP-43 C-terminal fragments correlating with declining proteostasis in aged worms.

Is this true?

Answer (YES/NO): NO